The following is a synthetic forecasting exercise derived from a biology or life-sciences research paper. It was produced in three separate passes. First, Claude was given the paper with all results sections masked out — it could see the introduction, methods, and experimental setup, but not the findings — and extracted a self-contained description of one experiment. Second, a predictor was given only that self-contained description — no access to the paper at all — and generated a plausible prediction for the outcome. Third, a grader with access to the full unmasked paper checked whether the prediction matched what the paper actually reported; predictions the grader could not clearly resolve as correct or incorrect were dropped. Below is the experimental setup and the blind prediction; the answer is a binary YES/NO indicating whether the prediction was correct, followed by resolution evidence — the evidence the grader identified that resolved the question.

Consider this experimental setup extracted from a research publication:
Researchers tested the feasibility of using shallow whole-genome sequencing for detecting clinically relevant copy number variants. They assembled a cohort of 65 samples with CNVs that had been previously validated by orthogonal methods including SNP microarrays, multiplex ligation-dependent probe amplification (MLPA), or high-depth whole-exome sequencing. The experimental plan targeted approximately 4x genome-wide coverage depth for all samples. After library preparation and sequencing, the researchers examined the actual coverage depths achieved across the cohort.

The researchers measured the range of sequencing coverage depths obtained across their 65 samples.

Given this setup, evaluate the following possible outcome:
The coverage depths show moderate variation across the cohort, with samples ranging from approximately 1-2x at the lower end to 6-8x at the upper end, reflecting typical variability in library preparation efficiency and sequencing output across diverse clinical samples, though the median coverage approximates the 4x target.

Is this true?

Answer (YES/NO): NO